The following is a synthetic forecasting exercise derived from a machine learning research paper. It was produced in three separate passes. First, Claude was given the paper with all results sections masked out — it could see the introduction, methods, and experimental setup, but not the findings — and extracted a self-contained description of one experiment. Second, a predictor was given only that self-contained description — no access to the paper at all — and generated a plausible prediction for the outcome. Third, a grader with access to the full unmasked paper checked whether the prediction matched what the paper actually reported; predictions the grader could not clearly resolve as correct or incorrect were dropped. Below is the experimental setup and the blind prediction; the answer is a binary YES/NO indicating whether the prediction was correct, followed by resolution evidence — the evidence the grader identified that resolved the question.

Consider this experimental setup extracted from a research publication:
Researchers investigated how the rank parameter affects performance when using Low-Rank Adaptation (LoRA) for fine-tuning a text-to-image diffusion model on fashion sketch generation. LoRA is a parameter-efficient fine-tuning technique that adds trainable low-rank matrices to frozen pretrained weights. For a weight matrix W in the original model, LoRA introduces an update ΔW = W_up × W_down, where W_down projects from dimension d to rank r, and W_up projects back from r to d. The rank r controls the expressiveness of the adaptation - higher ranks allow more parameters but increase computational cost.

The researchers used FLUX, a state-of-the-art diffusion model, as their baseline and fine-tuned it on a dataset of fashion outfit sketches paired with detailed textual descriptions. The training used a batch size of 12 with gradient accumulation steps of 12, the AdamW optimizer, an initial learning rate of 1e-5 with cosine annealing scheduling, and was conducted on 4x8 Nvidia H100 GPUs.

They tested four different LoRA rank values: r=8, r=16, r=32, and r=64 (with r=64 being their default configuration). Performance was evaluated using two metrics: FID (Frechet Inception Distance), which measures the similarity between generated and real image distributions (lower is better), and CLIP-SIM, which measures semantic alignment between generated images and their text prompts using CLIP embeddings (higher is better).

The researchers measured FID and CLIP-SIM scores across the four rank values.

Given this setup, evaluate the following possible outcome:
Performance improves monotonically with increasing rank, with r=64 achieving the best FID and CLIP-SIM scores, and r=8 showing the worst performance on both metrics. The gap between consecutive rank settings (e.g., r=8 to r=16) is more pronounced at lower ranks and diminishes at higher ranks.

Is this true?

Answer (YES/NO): YES